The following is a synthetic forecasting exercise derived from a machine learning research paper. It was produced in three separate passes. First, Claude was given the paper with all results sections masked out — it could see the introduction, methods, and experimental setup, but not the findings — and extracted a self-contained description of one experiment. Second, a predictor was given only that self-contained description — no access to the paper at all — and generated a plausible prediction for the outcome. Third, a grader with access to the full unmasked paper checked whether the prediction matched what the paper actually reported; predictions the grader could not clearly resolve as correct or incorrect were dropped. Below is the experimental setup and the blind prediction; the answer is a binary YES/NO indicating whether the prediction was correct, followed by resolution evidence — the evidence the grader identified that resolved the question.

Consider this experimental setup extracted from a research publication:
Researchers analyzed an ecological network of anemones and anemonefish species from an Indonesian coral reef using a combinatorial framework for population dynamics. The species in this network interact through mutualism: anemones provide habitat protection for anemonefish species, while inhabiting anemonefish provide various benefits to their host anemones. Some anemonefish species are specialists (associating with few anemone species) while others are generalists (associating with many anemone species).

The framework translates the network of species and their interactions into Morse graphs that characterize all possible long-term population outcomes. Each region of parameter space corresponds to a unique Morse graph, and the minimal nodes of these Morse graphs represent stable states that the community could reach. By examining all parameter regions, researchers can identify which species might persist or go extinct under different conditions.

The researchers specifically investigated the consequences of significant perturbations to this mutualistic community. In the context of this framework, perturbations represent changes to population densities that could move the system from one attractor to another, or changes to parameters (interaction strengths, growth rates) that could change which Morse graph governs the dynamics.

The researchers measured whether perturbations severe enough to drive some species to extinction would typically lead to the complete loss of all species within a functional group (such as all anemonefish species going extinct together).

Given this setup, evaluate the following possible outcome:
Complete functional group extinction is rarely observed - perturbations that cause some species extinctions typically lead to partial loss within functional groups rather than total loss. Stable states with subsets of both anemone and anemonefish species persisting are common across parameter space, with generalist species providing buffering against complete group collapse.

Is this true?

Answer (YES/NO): NO